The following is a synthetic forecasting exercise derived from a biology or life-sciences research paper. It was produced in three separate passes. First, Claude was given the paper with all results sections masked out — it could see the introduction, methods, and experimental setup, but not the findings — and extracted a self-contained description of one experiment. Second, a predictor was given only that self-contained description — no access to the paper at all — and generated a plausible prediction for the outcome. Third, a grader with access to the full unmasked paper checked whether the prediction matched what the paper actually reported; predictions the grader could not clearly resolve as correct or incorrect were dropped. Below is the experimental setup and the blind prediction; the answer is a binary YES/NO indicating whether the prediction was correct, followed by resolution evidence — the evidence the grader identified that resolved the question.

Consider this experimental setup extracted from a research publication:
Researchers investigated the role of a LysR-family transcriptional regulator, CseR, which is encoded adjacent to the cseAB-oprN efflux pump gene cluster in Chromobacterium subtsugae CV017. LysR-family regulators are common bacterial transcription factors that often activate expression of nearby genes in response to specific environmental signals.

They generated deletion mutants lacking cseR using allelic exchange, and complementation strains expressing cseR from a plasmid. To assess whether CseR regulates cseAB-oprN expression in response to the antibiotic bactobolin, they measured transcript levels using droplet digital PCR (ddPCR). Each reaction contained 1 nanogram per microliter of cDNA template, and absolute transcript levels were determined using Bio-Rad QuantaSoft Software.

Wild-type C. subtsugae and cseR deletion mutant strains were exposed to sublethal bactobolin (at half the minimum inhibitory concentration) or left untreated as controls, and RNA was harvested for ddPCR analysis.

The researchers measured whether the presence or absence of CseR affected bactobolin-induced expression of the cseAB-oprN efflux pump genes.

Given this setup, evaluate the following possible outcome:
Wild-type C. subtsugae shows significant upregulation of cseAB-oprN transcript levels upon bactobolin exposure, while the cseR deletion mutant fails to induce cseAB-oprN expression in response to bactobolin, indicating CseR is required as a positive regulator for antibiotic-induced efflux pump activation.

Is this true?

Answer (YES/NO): YES